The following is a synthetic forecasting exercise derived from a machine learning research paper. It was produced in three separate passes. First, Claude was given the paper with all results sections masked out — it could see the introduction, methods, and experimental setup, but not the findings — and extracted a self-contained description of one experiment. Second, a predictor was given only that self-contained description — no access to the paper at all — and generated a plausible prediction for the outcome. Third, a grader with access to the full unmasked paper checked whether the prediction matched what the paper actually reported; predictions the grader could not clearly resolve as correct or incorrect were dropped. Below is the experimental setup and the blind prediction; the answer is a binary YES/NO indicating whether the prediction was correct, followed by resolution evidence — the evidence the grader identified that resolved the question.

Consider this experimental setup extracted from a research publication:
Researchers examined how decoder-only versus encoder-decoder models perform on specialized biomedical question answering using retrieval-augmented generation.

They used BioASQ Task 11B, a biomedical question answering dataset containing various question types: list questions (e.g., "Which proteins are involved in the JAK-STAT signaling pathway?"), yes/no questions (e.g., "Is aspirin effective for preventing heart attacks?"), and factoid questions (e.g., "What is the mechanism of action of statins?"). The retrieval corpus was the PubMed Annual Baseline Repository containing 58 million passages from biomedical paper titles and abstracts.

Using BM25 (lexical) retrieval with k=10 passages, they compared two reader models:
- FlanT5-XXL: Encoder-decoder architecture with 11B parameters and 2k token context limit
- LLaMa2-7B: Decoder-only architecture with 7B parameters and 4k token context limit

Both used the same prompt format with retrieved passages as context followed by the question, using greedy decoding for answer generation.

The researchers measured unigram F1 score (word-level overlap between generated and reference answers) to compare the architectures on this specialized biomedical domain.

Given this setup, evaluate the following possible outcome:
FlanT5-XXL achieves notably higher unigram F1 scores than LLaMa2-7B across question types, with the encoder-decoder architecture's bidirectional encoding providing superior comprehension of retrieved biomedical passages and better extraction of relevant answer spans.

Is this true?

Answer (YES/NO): YES